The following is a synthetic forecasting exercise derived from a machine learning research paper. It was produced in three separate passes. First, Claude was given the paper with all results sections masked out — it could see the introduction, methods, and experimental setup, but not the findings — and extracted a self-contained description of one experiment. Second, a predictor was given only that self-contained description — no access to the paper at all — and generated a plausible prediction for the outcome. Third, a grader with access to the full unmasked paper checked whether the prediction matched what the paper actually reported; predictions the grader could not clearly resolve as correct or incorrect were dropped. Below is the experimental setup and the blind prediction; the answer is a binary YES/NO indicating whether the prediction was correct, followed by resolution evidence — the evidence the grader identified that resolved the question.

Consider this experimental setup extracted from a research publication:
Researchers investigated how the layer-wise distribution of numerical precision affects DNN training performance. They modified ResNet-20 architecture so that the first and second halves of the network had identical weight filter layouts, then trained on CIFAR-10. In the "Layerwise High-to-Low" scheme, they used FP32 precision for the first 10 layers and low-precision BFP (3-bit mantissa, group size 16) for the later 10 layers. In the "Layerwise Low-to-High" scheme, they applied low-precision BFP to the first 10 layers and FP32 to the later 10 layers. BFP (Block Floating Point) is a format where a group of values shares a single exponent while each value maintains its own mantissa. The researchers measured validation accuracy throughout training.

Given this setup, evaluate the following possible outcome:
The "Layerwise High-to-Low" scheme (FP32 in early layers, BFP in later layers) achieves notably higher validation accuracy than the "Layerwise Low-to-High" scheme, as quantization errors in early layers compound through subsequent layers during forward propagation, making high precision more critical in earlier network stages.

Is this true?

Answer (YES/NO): NO